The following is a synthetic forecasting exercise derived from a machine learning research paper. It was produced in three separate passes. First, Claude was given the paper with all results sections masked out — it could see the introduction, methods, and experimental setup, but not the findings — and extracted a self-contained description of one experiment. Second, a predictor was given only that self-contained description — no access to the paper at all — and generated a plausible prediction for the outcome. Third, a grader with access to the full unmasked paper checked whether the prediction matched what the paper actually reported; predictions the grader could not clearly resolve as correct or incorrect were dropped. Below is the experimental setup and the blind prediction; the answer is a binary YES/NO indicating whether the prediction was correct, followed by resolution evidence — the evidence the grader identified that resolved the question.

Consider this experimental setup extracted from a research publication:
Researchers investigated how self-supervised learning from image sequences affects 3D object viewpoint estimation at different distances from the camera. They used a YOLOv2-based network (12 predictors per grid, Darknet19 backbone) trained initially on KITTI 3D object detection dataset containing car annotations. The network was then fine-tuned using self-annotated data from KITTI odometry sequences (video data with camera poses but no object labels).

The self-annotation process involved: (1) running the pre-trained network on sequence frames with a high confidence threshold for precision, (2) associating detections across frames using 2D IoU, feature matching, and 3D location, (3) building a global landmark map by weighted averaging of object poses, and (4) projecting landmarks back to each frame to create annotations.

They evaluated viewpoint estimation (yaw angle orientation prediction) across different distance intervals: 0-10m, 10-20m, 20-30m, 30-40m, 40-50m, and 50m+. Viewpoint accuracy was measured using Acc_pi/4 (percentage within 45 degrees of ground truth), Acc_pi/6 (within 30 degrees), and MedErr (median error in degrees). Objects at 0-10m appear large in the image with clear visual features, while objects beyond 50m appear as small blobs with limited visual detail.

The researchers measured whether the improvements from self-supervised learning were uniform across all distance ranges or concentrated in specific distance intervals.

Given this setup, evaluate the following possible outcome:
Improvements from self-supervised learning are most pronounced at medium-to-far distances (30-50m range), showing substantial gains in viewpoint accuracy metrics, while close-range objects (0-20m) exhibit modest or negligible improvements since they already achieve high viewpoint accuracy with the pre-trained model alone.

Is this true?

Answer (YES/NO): NO